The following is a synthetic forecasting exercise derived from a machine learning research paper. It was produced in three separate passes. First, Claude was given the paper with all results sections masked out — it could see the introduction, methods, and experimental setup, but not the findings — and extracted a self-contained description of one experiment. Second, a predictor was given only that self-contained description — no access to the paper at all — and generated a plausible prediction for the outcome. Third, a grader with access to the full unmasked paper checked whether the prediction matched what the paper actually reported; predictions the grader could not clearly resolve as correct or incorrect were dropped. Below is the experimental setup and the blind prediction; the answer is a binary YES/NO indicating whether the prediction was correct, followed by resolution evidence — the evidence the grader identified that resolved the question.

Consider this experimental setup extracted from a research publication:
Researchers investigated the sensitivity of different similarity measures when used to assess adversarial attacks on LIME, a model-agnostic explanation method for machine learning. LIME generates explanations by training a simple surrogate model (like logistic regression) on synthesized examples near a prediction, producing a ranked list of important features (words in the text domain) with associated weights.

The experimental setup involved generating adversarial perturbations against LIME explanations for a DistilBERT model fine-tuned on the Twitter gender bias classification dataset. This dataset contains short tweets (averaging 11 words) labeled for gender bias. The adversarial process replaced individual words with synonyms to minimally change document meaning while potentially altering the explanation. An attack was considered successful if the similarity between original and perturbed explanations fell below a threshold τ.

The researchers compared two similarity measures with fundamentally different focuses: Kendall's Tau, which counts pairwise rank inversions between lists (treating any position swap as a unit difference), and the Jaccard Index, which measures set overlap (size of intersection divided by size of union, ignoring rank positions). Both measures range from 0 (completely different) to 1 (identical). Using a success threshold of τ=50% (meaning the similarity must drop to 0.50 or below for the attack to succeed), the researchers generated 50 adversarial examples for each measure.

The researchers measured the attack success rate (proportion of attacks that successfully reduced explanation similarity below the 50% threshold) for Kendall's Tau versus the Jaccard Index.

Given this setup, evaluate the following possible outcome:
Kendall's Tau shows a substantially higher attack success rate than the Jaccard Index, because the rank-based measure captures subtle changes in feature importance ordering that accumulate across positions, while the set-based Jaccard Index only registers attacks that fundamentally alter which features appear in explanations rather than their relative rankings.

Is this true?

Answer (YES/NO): YES